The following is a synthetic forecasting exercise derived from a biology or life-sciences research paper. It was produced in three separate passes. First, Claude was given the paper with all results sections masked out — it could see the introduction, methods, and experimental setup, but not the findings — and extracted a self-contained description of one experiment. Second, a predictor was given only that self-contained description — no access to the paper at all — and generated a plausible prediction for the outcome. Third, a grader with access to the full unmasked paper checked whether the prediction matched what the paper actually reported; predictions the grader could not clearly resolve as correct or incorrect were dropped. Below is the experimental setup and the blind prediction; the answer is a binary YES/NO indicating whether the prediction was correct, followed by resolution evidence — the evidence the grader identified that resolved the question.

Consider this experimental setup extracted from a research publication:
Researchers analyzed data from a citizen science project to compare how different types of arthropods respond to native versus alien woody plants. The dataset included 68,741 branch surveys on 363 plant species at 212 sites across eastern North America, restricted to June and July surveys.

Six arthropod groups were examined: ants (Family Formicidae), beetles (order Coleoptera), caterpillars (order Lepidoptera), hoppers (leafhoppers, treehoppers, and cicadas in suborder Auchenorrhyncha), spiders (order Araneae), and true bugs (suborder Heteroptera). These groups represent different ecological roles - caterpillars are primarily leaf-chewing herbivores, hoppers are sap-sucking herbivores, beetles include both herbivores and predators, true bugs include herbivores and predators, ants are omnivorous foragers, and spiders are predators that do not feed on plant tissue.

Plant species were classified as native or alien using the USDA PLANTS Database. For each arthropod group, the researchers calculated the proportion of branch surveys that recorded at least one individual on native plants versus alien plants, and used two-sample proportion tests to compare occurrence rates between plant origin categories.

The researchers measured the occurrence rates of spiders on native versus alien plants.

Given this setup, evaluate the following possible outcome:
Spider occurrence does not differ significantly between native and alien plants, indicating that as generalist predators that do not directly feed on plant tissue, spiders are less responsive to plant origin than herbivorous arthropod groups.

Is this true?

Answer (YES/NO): NO